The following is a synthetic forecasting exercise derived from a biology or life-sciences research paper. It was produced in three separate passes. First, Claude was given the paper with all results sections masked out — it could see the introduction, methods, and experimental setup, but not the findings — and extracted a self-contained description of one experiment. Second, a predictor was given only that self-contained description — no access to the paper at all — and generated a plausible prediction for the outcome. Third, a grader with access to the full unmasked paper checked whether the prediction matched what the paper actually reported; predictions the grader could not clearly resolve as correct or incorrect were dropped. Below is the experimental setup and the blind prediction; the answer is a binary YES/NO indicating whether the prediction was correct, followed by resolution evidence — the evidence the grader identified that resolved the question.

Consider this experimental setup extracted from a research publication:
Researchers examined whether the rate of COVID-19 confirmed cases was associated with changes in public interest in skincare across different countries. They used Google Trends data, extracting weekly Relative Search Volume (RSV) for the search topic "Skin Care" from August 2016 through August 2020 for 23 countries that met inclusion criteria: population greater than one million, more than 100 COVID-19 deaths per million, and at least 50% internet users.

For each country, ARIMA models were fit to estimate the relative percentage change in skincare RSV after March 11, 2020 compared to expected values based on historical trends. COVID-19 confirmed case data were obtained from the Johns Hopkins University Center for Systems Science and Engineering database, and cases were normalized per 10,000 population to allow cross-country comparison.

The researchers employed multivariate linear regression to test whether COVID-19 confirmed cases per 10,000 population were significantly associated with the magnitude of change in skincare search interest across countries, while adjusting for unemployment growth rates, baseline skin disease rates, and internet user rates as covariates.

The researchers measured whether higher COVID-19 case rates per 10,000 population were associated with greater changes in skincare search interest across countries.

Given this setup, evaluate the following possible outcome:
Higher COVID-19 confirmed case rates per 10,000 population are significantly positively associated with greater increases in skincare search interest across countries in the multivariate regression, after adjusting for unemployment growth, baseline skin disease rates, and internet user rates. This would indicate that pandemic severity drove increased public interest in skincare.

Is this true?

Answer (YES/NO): YES